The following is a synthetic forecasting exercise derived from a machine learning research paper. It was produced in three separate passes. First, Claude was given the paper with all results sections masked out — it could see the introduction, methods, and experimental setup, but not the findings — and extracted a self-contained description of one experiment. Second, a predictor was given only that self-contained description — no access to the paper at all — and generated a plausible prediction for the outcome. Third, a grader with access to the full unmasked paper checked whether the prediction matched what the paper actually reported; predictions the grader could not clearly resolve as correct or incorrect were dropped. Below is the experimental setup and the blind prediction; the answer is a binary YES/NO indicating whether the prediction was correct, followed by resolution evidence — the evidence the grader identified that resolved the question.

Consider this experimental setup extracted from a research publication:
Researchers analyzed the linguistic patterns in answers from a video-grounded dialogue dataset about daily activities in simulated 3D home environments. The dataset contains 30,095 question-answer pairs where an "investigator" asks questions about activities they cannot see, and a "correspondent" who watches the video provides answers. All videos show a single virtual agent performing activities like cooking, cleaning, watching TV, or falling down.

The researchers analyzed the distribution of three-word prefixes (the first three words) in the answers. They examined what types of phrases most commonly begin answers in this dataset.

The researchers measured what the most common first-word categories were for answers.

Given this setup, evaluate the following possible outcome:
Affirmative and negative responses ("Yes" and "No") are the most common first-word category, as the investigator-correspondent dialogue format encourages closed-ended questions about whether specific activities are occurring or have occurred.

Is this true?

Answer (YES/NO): NO